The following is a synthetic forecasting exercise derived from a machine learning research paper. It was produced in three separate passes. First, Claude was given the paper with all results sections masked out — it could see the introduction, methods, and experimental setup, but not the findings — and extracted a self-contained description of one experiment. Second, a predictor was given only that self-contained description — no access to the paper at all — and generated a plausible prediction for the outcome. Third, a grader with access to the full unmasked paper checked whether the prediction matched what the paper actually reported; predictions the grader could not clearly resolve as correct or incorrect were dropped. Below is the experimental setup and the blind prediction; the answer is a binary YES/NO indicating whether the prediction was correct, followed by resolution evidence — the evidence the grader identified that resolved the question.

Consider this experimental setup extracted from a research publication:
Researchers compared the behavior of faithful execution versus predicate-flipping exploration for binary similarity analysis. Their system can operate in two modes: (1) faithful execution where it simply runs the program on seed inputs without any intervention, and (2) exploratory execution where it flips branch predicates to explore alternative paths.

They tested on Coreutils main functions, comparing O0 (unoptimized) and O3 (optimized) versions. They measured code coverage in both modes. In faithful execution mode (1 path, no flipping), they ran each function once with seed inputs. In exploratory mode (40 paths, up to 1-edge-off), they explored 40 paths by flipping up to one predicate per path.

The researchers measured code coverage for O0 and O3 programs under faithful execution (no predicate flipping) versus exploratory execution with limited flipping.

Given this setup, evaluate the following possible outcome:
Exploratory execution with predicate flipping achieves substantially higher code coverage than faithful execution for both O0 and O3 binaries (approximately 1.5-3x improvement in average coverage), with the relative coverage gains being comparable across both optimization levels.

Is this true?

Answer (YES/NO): NO